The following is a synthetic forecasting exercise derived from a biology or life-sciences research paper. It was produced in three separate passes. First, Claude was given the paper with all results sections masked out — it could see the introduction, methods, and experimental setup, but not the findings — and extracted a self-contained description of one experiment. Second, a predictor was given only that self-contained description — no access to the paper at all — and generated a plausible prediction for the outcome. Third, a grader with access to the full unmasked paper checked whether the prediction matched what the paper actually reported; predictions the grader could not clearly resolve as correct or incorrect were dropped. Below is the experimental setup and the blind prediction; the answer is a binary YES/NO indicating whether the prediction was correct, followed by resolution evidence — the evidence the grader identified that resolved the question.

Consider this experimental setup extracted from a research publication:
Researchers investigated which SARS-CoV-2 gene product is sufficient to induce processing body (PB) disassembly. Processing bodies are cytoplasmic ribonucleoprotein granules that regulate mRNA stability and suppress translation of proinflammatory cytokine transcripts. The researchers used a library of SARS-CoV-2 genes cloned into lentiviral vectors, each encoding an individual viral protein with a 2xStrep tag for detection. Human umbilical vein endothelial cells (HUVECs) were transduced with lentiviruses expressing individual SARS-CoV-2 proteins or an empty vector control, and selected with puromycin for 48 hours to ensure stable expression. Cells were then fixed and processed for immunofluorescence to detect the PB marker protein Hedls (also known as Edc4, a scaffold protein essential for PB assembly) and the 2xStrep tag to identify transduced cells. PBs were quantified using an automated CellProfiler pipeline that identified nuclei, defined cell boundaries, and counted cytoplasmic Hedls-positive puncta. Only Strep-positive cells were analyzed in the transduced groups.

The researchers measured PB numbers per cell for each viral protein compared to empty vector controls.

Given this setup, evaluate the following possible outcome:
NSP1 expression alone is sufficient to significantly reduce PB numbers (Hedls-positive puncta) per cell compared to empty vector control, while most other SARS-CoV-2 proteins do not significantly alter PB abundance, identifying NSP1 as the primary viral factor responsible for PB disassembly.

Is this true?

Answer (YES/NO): NO